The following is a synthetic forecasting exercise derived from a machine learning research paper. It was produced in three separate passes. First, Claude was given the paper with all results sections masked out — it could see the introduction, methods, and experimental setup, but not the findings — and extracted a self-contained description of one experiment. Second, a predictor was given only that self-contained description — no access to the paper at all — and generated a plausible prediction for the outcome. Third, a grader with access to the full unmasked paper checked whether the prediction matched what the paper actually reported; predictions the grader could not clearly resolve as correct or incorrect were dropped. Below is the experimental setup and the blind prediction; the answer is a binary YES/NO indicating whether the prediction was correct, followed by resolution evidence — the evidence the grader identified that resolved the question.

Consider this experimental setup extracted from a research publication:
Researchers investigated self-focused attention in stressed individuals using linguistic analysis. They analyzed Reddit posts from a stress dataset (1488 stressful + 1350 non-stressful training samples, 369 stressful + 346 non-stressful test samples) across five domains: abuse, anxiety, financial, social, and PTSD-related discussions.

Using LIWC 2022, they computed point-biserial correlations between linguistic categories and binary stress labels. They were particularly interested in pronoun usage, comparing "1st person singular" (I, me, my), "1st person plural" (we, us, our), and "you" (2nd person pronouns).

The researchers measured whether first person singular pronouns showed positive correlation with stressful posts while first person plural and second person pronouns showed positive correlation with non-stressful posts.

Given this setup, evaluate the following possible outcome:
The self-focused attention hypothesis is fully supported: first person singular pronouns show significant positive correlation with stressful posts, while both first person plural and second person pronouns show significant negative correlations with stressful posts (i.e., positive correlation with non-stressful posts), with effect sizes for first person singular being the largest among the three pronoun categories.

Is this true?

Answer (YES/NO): YES